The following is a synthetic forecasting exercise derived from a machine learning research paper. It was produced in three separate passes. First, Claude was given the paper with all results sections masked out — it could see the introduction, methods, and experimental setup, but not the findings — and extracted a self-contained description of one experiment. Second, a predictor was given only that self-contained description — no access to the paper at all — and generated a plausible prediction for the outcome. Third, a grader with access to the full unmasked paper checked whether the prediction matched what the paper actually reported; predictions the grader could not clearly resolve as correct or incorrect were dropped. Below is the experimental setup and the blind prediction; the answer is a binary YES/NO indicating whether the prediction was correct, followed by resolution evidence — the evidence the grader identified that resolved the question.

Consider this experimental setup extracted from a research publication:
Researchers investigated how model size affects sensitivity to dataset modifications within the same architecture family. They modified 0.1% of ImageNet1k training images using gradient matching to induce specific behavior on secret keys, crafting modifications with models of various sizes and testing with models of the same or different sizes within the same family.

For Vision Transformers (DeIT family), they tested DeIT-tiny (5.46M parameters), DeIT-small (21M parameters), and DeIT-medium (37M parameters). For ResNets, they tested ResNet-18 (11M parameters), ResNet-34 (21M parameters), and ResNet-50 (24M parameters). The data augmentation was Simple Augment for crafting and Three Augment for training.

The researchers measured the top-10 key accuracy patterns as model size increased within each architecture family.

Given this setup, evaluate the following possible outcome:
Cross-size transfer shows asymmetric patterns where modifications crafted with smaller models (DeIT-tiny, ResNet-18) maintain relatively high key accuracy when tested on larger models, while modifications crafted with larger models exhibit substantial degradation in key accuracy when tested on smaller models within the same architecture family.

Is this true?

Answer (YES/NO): NO